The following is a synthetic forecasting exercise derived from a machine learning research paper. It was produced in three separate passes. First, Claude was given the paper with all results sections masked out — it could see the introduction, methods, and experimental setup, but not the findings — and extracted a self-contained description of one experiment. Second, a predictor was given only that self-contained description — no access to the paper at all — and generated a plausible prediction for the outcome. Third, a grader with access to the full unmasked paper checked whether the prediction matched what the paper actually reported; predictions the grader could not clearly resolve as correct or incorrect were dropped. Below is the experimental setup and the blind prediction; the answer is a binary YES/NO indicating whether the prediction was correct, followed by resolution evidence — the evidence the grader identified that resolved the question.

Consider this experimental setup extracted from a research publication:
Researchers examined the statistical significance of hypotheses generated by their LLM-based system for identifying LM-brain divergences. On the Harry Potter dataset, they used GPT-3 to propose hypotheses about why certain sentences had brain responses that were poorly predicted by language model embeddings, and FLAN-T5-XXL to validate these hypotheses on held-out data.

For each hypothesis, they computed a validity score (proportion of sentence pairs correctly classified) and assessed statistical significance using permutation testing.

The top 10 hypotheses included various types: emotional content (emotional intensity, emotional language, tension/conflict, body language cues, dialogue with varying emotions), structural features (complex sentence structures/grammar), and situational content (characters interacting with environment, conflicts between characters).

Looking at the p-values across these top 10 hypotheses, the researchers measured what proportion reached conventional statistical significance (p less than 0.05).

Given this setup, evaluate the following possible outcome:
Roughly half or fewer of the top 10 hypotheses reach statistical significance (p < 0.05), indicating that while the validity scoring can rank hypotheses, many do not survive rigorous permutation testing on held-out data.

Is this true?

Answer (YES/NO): NO